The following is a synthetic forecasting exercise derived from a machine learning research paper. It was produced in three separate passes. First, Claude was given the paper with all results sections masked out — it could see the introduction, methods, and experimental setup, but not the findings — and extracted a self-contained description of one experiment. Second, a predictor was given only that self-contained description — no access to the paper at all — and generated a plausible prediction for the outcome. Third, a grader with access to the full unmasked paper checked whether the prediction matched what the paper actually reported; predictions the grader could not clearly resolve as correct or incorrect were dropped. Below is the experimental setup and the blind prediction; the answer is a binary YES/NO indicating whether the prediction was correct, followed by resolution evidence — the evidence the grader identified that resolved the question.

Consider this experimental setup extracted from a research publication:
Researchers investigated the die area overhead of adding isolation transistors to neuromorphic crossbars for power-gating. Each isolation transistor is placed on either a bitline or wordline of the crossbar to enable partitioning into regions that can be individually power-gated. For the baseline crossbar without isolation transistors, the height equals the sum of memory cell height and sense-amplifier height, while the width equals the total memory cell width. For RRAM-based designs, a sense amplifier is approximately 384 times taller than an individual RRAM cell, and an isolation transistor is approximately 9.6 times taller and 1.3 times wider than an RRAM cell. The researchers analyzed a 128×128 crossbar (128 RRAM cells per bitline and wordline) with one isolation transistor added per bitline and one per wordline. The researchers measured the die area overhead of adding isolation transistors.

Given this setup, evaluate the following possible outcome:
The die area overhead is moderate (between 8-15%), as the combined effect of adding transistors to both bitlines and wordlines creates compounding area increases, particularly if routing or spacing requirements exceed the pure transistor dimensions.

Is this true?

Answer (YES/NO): NO